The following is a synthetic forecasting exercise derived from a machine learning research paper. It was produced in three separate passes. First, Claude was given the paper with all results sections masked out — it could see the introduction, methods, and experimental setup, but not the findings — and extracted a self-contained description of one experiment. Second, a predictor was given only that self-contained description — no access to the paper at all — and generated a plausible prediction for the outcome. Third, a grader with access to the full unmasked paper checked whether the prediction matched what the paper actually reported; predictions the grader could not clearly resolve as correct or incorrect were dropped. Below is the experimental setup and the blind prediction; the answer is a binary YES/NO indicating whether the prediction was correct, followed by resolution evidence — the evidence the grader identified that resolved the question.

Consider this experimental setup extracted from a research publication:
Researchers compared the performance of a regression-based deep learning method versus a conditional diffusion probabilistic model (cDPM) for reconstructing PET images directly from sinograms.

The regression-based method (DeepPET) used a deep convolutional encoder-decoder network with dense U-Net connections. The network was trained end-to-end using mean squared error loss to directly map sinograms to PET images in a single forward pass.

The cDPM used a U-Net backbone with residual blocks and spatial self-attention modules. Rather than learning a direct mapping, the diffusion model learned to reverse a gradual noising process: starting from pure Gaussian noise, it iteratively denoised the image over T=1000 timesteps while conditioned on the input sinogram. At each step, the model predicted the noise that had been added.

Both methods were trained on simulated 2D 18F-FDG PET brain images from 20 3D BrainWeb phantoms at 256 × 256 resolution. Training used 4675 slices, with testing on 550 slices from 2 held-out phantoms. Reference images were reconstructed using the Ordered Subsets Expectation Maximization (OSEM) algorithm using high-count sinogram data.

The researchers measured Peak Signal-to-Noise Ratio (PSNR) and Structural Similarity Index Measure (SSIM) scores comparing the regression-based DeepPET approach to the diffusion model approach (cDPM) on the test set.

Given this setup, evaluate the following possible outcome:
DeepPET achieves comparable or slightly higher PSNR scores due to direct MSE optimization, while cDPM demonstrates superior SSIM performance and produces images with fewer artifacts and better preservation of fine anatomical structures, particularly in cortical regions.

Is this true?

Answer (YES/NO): NO